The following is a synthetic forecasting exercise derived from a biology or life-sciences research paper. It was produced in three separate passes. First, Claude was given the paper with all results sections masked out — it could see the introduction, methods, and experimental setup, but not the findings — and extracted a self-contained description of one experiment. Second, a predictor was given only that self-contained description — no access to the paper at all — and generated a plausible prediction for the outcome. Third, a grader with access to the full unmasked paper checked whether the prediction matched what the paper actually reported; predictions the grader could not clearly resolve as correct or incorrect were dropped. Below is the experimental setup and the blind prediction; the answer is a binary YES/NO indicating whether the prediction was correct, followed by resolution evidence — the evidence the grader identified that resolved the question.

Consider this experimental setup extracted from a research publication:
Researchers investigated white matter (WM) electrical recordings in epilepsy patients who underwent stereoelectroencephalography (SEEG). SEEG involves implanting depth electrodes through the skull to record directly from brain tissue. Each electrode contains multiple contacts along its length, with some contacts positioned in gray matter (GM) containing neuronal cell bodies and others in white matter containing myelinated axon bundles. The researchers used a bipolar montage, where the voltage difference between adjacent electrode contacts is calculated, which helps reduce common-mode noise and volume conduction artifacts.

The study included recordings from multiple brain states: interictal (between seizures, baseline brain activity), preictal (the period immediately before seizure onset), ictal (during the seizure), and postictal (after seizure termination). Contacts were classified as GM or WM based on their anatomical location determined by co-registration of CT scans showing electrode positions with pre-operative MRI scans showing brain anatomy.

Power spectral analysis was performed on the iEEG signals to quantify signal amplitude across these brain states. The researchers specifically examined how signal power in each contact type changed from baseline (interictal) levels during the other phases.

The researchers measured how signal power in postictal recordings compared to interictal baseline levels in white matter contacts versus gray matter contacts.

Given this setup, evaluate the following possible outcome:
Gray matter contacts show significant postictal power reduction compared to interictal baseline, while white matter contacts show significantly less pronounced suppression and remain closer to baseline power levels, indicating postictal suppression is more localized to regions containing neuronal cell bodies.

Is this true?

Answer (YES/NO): NO